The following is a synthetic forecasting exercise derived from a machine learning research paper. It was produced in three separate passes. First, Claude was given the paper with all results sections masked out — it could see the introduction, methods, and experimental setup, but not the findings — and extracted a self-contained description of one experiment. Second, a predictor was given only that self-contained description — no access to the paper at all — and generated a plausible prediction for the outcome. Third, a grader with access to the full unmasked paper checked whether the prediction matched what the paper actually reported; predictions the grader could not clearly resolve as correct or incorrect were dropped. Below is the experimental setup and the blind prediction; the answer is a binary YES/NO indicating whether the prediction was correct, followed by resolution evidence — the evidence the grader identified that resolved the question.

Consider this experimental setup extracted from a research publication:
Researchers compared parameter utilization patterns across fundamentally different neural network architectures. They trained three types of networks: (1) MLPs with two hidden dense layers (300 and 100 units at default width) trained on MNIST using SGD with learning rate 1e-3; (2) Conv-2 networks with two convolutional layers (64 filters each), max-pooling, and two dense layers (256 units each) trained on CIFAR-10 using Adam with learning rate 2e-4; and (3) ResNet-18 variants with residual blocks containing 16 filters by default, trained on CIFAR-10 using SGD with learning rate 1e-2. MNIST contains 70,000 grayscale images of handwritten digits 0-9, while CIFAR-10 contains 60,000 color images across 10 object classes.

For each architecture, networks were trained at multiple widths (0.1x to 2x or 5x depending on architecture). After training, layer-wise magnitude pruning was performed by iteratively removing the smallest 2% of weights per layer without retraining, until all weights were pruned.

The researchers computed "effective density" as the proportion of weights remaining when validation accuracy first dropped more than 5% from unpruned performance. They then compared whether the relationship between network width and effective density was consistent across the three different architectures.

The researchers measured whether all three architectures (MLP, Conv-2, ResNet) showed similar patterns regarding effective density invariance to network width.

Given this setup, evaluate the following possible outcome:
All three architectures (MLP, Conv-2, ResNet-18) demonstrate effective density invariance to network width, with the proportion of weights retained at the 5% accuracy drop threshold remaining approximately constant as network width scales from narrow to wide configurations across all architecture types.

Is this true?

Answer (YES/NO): NO